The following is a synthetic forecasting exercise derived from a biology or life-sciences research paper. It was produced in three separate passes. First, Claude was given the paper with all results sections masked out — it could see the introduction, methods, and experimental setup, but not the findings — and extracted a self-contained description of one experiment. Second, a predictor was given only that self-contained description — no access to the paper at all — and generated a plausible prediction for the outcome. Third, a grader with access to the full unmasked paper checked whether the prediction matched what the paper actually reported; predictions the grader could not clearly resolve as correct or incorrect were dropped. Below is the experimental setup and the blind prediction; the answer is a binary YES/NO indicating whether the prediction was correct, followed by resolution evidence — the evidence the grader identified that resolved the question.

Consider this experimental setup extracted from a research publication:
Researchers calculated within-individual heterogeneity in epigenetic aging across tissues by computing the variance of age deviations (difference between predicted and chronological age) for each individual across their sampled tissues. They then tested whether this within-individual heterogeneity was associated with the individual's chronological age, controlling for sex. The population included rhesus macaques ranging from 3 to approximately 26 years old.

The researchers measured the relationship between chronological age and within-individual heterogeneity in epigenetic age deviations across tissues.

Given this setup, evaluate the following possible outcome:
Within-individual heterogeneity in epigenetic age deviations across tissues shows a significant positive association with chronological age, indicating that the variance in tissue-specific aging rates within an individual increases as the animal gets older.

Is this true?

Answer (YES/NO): YES